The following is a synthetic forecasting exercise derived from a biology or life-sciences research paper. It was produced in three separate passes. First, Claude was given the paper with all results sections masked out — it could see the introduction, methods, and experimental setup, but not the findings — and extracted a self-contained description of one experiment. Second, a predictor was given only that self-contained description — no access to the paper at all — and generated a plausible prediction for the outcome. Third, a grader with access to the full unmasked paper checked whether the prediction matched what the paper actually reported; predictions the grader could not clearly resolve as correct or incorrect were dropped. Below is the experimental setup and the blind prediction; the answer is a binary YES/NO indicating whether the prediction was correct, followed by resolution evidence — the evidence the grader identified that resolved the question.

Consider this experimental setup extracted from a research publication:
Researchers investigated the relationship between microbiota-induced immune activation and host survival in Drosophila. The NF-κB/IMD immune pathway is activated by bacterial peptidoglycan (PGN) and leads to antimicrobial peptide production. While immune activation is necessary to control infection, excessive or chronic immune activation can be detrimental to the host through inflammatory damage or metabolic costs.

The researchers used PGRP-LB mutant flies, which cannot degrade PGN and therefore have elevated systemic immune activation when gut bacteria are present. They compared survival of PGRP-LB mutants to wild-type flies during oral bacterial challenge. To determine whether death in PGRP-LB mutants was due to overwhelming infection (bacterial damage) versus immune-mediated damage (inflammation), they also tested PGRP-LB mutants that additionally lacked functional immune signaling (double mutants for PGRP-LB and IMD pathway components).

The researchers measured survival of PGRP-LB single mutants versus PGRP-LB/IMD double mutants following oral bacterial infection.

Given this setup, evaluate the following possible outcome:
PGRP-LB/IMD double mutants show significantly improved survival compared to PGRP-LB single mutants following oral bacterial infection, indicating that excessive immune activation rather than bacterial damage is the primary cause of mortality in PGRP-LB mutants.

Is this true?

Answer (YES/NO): YES